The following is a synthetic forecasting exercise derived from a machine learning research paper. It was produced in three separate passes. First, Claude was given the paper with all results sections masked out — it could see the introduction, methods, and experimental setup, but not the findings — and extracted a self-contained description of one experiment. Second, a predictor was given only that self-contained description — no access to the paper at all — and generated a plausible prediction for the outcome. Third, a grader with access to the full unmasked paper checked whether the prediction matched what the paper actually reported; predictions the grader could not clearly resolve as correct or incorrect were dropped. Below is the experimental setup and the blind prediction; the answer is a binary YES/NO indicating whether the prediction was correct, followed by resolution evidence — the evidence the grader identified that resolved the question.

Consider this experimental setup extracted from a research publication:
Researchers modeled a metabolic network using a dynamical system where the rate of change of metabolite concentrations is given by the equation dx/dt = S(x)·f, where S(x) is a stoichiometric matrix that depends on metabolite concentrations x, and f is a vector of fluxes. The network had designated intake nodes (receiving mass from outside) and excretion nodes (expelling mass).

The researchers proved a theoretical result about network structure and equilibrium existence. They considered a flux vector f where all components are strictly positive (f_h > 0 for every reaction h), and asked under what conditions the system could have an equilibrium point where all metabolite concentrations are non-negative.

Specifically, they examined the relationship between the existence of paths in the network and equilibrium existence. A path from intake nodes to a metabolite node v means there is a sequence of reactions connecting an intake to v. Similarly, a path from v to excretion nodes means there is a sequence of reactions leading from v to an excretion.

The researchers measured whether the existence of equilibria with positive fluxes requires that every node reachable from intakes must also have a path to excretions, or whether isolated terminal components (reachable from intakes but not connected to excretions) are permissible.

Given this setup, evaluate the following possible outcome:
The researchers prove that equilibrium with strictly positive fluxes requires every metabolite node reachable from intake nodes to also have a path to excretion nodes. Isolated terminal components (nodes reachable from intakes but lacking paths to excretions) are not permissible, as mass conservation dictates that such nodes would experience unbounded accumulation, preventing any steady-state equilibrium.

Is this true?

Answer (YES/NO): YES